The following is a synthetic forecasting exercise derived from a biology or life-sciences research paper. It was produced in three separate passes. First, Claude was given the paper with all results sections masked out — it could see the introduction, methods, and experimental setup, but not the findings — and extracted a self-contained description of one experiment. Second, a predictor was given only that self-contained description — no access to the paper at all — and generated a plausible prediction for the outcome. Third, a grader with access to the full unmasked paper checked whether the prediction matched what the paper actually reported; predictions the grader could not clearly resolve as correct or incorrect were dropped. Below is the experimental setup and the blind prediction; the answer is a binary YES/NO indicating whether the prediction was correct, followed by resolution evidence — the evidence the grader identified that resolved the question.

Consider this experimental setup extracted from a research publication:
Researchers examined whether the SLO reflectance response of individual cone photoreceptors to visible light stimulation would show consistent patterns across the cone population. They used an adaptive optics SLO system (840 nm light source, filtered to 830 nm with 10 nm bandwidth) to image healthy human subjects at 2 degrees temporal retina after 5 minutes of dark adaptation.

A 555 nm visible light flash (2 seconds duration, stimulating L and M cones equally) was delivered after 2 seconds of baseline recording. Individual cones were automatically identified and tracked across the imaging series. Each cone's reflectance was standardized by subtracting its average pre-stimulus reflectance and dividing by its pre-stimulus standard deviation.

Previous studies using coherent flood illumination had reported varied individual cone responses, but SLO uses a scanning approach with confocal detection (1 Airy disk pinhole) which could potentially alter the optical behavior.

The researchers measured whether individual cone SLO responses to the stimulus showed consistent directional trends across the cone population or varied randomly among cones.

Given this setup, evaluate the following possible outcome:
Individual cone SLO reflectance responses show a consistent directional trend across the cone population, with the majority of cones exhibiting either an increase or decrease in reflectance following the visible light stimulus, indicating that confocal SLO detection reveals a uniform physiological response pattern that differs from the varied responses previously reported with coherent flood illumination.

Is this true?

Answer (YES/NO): NO